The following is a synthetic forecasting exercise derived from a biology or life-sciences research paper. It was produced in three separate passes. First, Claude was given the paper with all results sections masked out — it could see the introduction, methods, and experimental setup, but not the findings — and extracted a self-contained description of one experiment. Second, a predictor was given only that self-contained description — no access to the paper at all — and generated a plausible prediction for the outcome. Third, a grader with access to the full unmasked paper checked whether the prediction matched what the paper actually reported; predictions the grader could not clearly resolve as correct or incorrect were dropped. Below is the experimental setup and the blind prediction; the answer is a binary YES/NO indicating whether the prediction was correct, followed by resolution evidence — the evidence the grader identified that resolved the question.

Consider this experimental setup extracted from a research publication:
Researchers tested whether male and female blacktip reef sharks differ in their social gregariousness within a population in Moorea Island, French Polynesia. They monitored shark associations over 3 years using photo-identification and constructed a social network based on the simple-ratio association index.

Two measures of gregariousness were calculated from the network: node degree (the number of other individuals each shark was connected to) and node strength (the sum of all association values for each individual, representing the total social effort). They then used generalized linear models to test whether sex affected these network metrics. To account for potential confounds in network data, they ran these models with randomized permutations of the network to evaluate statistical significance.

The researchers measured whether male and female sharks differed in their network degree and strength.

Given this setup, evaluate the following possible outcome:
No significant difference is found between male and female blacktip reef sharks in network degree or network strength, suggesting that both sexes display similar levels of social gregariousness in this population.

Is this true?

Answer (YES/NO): NO